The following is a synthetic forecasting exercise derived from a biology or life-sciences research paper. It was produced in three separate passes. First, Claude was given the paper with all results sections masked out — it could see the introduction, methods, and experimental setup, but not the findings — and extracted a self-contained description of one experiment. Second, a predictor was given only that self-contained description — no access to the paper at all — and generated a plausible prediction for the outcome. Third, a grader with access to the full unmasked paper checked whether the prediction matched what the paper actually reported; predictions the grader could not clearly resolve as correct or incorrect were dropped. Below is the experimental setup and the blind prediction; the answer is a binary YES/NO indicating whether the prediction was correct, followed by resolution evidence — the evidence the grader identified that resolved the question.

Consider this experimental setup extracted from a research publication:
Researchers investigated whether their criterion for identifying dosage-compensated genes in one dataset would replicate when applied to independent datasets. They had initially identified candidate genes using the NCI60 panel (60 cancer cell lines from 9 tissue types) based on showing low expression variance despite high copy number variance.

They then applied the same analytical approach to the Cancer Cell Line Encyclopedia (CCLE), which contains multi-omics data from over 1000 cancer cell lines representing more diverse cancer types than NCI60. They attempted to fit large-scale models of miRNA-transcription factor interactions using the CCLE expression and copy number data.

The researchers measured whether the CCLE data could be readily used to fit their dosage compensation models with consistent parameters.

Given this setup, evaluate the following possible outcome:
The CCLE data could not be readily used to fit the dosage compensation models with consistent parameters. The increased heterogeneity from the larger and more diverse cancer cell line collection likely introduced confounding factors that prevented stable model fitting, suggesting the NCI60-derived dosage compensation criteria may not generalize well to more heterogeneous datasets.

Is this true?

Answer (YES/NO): NO